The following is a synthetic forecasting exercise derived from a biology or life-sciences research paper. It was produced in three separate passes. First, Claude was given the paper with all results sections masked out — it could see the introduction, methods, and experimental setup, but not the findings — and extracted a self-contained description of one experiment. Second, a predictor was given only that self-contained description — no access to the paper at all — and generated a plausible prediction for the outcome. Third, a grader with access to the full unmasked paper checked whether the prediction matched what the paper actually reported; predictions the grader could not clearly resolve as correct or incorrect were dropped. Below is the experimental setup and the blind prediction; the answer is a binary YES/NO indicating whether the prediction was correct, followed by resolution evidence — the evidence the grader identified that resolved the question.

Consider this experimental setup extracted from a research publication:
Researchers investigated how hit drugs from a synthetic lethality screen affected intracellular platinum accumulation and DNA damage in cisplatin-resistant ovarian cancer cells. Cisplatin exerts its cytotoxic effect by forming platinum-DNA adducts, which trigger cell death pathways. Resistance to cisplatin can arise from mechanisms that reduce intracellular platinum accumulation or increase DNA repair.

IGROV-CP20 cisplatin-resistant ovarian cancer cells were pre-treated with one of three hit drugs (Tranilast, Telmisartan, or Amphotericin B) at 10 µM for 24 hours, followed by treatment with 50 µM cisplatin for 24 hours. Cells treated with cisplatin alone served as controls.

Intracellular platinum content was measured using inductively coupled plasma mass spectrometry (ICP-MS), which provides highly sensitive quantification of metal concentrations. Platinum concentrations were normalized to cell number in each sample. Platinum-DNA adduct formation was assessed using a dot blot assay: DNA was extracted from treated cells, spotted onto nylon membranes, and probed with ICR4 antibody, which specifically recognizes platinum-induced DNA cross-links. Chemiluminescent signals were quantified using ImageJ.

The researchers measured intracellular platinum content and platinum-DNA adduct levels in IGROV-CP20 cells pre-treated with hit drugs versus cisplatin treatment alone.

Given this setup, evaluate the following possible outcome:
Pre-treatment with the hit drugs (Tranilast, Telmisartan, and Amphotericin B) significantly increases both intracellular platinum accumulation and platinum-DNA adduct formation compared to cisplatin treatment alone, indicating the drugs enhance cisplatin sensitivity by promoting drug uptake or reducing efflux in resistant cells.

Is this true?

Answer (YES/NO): NO